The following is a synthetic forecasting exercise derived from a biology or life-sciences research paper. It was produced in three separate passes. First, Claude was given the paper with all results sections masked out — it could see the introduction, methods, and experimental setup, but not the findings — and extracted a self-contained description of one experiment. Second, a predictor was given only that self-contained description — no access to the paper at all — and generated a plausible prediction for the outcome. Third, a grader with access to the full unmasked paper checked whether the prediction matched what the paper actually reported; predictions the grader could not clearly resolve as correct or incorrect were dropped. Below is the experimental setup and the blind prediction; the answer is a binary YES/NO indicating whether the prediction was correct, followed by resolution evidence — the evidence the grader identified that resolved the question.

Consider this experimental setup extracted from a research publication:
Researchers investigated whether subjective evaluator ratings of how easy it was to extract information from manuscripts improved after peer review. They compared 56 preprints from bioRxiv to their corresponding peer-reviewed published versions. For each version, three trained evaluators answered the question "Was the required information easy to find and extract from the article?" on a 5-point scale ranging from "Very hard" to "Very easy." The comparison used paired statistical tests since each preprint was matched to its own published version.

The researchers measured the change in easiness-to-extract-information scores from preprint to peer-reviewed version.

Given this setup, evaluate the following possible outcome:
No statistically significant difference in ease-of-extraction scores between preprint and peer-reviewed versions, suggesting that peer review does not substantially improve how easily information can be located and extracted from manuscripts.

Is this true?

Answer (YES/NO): NO